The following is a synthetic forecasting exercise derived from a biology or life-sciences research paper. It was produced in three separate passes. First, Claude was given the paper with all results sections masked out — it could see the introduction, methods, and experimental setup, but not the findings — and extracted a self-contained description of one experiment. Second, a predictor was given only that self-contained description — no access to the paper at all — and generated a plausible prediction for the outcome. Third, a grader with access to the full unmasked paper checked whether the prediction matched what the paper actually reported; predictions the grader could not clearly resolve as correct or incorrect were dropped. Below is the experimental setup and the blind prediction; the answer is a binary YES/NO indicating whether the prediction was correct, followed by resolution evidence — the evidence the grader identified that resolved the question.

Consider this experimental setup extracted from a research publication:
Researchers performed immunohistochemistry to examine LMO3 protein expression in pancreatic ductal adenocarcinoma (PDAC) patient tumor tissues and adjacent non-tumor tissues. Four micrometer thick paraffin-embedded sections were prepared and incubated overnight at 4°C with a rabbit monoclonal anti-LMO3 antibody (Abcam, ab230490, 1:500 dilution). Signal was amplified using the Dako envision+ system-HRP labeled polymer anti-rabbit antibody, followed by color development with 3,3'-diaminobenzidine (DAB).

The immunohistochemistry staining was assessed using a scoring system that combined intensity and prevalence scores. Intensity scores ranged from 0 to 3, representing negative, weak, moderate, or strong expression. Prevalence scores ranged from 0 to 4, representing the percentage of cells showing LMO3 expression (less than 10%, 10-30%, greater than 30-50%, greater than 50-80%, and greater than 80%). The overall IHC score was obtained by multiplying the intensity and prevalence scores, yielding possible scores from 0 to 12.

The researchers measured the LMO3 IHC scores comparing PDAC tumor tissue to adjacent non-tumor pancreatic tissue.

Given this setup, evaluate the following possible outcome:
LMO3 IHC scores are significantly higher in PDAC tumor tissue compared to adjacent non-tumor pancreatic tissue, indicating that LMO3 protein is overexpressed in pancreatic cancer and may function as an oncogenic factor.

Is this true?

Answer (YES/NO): NO